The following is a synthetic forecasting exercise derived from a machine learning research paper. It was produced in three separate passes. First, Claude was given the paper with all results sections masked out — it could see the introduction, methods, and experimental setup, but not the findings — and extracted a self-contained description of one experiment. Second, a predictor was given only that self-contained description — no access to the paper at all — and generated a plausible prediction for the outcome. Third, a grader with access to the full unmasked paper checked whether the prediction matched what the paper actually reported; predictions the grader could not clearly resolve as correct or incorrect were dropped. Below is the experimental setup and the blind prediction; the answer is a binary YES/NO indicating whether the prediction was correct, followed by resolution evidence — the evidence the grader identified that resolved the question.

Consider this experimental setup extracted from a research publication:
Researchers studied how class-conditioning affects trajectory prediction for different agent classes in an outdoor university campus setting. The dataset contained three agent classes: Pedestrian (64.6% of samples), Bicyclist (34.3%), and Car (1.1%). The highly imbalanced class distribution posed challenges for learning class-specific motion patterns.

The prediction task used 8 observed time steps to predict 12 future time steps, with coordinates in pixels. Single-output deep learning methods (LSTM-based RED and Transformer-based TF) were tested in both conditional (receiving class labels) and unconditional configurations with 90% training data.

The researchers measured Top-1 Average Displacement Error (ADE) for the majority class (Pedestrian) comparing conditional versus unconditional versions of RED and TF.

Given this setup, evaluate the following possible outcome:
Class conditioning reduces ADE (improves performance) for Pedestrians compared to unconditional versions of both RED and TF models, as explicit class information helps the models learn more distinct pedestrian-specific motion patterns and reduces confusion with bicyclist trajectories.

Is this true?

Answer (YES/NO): NO